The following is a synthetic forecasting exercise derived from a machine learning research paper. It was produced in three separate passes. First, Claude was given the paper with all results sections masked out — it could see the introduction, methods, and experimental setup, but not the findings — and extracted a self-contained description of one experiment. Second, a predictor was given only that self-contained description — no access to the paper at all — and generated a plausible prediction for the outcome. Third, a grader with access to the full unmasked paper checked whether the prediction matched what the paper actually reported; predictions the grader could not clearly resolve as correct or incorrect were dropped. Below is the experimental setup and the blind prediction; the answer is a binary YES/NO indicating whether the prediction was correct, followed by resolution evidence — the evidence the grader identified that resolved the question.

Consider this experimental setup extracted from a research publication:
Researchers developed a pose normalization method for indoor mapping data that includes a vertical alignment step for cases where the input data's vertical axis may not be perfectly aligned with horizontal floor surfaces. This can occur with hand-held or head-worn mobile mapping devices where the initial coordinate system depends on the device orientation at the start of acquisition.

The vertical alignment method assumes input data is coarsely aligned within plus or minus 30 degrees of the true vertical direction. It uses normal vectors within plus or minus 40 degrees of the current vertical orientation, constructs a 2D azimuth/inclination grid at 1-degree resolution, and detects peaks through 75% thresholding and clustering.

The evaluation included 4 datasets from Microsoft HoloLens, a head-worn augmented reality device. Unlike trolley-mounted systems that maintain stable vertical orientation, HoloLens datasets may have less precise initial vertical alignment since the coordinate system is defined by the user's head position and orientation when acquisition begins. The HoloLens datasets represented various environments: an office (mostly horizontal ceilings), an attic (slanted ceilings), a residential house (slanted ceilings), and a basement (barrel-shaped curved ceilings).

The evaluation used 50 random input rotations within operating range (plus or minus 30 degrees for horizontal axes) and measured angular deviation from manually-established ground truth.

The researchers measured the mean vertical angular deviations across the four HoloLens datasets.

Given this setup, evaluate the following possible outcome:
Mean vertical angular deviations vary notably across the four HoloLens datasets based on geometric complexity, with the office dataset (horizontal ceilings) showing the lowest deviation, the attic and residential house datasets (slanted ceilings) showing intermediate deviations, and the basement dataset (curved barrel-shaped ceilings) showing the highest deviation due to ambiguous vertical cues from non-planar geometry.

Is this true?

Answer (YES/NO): NO